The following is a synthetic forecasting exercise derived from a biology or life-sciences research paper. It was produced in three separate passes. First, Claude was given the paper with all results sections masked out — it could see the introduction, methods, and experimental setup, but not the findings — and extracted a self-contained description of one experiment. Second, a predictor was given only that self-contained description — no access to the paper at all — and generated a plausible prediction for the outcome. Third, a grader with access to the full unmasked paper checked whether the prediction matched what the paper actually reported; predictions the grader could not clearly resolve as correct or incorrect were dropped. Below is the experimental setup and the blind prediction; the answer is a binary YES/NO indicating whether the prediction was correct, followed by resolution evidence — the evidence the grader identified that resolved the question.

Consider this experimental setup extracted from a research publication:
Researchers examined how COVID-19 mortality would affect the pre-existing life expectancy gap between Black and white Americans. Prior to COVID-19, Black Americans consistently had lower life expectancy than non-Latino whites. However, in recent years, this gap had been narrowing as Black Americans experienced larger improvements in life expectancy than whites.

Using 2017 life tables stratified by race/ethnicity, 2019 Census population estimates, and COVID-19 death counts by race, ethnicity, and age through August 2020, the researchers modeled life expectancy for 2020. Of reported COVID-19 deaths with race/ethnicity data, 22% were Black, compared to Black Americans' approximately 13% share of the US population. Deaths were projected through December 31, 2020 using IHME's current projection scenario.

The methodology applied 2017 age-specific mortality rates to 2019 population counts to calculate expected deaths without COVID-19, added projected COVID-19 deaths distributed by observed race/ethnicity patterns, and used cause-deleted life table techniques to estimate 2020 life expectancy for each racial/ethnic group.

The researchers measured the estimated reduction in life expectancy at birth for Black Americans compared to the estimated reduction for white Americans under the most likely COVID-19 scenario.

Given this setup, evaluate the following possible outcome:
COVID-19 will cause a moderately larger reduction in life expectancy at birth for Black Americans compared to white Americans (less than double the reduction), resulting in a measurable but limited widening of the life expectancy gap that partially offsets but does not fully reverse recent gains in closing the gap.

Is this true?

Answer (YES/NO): NO